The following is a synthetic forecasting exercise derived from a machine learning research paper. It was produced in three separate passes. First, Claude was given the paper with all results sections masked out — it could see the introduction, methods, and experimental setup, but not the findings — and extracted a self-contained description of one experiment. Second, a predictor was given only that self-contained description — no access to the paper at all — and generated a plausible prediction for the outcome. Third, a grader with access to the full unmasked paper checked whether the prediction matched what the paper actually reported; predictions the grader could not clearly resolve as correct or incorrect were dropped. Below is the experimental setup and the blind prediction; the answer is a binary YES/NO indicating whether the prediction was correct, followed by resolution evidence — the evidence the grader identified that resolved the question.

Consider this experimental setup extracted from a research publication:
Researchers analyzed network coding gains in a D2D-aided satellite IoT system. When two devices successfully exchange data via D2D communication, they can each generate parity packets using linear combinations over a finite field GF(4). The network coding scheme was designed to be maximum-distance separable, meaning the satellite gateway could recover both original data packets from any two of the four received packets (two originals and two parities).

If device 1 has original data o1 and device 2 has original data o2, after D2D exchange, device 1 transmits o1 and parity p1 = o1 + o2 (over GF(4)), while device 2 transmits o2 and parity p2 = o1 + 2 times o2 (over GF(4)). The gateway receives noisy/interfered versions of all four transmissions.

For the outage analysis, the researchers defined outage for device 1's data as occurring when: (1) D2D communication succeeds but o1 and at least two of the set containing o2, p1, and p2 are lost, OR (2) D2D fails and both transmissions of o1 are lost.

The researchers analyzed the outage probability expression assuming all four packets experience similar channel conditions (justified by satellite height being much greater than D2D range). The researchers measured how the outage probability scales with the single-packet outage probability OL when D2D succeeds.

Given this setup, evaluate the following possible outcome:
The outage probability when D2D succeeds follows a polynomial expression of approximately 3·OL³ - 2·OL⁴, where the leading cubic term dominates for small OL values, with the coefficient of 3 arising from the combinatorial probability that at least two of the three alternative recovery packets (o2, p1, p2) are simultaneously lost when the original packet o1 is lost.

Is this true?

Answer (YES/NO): YES